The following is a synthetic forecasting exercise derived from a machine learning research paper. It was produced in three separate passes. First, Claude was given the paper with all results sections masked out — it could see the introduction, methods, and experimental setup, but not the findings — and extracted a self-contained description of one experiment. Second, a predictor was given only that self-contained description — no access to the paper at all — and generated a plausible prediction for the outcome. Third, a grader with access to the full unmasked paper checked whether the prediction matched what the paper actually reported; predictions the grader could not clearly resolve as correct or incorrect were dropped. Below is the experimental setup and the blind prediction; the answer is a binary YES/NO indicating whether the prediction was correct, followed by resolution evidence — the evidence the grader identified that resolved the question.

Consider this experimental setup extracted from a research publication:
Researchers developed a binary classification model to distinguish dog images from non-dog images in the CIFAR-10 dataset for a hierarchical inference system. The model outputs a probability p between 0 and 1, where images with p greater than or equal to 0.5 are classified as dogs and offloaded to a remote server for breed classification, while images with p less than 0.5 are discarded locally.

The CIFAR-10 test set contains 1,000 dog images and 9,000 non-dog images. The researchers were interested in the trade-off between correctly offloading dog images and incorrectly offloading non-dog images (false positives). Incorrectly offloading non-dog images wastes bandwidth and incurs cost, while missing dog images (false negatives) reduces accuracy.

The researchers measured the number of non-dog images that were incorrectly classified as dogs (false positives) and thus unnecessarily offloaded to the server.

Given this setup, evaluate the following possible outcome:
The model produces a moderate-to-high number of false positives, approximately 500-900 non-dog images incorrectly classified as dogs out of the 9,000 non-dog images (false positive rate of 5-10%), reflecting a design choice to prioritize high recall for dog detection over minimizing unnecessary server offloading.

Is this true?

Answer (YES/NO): NO